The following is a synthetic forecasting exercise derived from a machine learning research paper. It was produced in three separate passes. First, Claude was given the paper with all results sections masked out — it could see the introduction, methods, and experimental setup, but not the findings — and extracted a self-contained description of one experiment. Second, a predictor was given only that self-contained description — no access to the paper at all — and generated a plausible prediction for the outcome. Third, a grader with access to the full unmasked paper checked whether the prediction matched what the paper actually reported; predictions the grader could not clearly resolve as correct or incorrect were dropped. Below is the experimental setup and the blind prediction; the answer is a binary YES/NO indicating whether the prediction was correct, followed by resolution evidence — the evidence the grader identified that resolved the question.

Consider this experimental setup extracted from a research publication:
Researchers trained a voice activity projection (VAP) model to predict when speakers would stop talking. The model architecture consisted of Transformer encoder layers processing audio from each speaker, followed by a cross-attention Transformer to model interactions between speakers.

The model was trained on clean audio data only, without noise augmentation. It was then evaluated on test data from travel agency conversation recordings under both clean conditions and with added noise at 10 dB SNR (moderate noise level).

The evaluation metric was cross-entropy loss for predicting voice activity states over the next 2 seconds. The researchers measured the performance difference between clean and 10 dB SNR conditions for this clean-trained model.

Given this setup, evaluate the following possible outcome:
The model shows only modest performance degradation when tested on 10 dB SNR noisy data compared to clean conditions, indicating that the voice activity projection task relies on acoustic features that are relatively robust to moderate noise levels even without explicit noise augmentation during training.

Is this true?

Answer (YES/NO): NO